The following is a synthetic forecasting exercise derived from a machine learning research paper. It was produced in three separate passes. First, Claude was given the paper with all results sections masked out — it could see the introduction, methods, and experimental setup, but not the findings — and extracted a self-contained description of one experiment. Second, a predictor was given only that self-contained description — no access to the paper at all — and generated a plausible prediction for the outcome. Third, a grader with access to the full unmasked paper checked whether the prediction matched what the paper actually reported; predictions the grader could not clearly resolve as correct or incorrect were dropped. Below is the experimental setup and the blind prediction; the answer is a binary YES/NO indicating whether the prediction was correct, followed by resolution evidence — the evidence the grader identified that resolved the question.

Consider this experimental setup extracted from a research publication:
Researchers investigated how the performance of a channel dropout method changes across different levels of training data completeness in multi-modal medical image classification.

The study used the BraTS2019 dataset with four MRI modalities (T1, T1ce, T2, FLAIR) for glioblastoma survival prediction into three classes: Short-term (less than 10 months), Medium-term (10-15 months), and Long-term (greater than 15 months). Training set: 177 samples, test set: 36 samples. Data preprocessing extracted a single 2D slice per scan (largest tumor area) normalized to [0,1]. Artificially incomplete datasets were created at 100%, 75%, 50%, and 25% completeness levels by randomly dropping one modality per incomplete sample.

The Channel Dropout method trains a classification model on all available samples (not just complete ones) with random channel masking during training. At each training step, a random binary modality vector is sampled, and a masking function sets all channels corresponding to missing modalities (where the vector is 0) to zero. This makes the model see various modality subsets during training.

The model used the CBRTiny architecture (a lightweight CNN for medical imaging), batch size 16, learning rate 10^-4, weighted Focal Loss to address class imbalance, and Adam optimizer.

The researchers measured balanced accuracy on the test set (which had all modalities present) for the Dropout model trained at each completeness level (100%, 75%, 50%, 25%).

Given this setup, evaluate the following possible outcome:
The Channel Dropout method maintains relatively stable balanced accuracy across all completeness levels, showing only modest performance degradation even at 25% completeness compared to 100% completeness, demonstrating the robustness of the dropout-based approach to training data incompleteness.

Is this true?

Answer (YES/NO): YES